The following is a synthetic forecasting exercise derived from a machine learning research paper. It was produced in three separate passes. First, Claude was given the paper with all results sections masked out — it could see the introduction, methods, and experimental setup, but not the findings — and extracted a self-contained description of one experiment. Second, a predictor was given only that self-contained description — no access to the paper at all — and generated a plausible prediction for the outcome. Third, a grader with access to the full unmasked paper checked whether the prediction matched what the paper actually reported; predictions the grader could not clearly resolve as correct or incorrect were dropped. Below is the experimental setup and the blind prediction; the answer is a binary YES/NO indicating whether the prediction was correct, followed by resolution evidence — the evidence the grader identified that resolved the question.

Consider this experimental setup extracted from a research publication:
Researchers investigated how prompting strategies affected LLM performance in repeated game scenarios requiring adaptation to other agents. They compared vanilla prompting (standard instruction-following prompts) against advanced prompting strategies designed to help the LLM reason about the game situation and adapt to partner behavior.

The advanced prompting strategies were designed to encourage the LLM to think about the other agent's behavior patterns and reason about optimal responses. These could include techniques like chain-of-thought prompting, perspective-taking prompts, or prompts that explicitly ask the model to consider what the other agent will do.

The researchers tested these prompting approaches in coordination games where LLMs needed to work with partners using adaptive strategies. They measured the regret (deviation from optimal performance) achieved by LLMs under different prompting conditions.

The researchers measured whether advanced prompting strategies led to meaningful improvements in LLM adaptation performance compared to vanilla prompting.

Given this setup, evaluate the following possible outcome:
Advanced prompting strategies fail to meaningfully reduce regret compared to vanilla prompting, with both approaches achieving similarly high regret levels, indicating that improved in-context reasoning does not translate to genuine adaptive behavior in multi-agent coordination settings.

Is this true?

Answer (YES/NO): NO